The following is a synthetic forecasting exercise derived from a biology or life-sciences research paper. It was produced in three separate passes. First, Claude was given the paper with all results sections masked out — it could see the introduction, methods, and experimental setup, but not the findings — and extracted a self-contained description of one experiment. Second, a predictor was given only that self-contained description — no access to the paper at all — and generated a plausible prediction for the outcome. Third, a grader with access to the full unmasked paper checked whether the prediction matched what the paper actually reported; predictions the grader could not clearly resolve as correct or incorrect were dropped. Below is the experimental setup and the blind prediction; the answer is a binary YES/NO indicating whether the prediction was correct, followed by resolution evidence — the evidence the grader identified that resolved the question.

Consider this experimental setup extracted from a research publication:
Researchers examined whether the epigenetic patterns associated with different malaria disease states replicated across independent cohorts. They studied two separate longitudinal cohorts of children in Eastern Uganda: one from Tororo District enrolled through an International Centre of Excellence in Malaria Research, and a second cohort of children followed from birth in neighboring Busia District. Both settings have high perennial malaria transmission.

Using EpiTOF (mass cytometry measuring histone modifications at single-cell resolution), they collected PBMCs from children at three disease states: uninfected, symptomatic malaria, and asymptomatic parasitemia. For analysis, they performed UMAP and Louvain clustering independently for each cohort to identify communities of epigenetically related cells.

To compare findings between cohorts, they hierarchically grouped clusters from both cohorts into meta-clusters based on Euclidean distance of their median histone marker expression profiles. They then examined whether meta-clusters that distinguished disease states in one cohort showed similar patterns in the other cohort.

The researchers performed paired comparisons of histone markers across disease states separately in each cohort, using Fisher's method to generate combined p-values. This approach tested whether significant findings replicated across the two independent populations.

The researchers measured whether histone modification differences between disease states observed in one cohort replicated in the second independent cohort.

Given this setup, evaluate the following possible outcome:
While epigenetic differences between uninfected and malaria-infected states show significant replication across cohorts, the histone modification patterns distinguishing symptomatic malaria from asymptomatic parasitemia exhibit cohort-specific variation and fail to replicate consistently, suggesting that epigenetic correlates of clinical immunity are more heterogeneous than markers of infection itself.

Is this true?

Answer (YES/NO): NO